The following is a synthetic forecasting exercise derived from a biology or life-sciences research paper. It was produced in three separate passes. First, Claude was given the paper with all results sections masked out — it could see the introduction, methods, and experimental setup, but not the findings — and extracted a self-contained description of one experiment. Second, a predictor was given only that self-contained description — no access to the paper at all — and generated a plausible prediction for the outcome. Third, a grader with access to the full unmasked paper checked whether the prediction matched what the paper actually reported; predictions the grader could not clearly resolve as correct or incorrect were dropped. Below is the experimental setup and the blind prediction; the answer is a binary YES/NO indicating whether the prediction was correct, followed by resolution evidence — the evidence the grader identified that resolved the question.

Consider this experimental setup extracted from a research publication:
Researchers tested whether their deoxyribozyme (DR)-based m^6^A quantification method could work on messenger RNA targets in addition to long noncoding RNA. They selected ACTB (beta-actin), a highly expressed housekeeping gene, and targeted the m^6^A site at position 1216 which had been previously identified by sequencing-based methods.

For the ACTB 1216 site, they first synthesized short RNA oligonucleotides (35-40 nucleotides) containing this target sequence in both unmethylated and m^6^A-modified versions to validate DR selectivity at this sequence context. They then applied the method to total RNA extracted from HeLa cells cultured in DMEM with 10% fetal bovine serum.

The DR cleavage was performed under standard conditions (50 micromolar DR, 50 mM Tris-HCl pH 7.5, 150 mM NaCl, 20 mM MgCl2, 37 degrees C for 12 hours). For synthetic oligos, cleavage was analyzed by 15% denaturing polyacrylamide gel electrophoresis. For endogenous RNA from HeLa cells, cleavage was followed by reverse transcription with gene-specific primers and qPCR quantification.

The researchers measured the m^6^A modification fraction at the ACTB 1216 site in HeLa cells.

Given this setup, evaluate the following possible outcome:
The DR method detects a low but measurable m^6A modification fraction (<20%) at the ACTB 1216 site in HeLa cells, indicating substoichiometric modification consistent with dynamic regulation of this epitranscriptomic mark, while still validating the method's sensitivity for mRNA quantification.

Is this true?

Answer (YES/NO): NO